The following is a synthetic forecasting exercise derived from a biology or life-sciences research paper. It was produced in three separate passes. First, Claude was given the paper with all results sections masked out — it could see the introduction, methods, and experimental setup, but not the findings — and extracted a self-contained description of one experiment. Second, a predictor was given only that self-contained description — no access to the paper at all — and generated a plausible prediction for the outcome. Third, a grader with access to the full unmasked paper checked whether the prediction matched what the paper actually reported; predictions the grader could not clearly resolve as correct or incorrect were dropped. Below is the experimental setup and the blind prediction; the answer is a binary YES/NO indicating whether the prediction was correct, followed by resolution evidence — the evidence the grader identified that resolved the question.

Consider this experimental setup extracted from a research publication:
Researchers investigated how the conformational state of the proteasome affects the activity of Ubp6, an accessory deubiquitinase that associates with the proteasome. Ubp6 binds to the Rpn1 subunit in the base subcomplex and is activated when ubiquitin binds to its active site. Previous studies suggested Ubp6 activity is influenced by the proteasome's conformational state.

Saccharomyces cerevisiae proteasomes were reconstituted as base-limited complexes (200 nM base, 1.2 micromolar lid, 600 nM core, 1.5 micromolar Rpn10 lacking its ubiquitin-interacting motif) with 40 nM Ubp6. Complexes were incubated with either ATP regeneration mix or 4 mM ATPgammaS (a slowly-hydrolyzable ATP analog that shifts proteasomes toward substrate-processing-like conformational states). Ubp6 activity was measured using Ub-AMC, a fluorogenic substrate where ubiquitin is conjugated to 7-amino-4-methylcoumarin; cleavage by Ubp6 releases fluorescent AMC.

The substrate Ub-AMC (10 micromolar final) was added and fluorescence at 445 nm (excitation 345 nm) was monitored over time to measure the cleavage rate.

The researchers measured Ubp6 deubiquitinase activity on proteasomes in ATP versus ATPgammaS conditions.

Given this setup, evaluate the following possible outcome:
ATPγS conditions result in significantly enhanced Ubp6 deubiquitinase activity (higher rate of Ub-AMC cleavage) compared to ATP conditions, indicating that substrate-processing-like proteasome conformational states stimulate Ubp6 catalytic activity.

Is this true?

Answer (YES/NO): YES